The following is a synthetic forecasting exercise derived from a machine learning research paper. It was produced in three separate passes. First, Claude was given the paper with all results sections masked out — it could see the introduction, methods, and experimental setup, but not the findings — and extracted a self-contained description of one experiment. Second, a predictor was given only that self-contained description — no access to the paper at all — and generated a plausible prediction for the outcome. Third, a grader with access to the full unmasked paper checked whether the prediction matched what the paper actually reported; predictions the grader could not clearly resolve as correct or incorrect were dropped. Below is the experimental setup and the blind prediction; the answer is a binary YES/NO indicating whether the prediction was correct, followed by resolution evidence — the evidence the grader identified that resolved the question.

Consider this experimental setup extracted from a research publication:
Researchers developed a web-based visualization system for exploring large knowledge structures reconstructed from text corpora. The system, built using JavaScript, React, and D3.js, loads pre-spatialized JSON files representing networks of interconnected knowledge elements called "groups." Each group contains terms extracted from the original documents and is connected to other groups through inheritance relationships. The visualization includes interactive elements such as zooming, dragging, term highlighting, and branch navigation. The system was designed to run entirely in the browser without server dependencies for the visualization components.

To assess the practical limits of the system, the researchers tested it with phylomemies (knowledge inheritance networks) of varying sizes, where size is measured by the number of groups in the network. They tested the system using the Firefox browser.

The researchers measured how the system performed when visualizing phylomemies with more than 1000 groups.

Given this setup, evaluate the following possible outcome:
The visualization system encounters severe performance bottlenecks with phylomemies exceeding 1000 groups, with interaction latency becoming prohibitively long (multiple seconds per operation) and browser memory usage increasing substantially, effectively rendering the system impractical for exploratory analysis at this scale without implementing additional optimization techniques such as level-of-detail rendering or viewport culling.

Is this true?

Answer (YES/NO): NO